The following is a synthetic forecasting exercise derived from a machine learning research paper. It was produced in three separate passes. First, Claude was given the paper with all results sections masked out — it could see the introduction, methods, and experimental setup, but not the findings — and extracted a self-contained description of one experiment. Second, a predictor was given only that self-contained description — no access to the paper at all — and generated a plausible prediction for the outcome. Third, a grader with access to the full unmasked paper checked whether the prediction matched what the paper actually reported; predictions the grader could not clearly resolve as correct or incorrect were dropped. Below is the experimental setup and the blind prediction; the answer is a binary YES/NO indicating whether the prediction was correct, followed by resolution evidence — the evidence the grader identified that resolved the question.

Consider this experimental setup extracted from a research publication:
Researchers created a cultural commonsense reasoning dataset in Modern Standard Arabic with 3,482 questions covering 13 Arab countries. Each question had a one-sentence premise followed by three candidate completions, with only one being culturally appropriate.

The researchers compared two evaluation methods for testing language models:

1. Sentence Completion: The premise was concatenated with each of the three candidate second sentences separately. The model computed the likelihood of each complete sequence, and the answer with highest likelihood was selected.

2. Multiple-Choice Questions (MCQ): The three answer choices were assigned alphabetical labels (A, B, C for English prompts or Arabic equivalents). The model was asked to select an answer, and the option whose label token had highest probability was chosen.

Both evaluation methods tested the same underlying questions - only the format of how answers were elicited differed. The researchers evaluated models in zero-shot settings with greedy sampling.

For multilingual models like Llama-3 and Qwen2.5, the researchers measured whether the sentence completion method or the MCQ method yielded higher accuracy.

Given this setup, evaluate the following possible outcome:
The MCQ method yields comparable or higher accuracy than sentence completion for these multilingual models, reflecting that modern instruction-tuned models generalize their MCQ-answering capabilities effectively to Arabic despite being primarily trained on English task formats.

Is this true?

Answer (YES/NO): YES